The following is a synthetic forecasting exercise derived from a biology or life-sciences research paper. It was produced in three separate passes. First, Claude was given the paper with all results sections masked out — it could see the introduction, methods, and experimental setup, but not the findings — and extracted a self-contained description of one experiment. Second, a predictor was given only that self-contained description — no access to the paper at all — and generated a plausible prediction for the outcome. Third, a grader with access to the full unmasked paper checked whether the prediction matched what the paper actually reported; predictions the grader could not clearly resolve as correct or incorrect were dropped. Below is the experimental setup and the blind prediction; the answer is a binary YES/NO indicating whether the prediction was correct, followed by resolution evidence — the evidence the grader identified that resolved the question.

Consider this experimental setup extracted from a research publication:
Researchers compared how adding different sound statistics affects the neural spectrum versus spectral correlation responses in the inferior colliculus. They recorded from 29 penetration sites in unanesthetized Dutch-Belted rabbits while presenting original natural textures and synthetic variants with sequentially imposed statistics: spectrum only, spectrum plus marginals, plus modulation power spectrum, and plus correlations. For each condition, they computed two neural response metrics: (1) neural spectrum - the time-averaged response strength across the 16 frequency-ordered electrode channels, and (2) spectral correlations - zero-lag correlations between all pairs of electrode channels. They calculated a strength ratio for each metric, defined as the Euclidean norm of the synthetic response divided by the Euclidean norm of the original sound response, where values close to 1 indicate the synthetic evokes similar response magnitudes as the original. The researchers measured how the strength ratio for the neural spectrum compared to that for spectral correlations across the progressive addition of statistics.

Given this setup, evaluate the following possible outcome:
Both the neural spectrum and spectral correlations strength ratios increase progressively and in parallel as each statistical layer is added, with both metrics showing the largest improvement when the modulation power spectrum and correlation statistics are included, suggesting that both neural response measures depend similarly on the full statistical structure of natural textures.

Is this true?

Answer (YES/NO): NO